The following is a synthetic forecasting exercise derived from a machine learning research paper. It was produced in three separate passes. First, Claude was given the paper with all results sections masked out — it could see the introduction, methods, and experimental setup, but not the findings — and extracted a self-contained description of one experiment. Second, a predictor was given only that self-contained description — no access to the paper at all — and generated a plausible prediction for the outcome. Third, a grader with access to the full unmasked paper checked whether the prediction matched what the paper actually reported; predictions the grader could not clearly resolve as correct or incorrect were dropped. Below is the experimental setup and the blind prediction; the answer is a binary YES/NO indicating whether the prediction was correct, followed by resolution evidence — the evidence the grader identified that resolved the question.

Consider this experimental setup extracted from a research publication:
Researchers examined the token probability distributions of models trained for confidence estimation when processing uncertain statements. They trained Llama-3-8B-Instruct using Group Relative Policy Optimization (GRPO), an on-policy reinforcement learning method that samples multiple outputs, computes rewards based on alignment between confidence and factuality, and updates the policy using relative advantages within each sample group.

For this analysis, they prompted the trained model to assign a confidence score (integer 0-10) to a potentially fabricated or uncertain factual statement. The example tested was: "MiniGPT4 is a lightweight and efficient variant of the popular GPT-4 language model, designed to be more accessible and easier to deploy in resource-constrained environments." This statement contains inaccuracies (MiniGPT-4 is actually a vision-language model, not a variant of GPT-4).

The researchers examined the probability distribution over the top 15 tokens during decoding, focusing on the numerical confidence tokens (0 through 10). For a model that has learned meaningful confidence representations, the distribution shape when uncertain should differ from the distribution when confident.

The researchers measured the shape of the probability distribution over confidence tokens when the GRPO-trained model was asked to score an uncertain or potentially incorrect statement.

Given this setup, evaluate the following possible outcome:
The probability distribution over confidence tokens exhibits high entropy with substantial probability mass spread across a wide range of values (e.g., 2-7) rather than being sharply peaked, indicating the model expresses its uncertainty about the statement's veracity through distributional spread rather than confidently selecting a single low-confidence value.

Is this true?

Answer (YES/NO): NO